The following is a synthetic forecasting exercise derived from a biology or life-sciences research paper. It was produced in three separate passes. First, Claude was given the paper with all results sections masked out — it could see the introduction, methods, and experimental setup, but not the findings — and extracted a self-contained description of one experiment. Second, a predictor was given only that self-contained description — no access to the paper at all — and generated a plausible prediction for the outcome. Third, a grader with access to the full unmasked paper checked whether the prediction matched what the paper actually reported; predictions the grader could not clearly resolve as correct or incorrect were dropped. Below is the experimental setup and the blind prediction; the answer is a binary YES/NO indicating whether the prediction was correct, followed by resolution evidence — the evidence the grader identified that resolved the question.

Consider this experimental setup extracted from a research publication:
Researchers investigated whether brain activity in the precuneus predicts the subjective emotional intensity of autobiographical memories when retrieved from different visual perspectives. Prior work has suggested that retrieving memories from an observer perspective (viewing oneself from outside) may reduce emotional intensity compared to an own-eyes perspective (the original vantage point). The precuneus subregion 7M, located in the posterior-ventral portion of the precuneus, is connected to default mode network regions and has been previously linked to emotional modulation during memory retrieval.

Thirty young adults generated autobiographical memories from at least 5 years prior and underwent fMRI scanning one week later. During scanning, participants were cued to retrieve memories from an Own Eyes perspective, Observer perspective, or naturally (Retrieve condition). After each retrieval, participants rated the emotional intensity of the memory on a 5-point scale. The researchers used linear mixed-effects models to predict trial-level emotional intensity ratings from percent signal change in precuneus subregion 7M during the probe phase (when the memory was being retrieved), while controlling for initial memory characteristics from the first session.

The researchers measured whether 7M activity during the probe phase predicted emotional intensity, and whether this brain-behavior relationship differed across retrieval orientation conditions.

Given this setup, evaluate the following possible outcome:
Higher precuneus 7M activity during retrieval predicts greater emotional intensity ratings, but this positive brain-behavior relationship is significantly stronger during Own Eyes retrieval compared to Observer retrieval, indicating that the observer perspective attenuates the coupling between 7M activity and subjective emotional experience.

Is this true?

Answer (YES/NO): NO